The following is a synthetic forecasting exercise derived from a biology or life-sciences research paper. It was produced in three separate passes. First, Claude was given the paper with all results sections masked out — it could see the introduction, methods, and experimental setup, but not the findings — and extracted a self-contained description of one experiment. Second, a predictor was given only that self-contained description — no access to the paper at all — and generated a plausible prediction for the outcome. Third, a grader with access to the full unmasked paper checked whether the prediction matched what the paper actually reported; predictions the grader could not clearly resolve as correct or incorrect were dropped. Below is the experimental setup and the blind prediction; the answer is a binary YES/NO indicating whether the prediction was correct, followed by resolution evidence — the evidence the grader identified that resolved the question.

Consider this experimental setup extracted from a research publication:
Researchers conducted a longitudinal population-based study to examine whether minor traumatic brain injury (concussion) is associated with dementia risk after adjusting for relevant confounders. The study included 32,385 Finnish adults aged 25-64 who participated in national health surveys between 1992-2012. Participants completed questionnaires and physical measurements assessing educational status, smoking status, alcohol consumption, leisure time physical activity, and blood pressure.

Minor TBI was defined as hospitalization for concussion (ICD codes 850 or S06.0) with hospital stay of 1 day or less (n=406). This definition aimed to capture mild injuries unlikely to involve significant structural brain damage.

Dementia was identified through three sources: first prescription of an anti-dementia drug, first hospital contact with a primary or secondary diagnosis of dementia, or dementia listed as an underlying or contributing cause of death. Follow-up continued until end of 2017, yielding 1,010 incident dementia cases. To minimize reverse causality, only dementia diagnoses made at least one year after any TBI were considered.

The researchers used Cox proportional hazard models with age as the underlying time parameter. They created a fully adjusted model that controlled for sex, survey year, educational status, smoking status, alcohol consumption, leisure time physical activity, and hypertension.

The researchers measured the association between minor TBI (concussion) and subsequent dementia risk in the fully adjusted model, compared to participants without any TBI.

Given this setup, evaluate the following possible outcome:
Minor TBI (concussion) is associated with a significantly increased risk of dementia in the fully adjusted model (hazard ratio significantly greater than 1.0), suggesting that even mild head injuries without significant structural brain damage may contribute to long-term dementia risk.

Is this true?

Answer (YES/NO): NO